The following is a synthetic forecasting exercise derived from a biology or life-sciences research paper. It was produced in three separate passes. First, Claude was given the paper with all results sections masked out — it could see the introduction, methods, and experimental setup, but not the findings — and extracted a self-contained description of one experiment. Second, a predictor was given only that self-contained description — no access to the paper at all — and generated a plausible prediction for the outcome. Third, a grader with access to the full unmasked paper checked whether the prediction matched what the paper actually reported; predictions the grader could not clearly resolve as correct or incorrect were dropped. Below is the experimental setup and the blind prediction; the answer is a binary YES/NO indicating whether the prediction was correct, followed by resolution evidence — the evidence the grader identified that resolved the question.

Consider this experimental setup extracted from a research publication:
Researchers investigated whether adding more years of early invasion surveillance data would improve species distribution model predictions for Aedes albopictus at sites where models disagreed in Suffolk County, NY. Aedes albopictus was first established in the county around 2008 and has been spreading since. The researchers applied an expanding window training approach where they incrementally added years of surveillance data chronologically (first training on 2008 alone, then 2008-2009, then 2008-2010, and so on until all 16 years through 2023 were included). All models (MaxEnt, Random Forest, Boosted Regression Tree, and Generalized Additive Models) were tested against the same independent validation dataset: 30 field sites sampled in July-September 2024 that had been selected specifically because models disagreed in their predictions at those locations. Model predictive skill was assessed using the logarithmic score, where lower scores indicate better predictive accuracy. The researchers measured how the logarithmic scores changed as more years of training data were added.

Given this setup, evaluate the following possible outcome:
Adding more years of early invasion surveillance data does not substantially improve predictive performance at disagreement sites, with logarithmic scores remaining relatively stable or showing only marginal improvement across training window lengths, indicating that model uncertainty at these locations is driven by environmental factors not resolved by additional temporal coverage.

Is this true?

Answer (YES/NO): NO